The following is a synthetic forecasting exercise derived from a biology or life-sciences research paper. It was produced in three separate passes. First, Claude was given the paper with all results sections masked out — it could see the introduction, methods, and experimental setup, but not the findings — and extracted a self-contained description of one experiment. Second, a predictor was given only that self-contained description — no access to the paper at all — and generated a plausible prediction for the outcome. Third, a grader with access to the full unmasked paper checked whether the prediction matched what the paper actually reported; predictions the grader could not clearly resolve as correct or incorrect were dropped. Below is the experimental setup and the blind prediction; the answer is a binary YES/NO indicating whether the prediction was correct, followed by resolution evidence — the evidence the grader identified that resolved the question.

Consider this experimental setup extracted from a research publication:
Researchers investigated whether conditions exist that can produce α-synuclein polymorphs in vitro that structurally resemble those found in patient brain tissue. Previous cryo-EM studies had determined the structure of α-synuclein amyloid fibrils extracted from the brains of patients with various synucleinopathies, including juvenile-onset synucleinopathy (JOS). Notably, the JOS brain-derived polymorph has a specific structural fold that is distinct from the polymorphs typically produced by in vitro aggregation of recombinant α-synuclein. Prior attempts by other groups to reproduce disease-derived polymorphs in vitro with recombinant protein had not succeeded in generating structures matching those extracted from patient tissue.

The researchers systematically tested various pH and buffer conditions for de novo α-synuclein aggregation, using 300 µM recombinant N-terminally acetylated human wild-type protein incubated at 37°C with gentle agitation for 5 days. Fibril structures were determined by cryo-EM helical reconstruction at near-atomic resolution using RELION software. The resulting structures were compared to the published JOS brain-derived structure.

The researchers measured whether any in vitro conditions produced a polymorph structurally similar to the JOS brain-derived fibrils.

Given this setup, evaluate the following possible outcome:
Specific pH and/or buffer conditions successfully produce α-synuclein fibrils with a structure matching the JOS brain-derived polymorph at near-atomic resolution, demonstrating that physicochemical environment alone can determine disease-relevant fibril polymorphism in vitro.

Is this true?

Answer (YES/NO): NO